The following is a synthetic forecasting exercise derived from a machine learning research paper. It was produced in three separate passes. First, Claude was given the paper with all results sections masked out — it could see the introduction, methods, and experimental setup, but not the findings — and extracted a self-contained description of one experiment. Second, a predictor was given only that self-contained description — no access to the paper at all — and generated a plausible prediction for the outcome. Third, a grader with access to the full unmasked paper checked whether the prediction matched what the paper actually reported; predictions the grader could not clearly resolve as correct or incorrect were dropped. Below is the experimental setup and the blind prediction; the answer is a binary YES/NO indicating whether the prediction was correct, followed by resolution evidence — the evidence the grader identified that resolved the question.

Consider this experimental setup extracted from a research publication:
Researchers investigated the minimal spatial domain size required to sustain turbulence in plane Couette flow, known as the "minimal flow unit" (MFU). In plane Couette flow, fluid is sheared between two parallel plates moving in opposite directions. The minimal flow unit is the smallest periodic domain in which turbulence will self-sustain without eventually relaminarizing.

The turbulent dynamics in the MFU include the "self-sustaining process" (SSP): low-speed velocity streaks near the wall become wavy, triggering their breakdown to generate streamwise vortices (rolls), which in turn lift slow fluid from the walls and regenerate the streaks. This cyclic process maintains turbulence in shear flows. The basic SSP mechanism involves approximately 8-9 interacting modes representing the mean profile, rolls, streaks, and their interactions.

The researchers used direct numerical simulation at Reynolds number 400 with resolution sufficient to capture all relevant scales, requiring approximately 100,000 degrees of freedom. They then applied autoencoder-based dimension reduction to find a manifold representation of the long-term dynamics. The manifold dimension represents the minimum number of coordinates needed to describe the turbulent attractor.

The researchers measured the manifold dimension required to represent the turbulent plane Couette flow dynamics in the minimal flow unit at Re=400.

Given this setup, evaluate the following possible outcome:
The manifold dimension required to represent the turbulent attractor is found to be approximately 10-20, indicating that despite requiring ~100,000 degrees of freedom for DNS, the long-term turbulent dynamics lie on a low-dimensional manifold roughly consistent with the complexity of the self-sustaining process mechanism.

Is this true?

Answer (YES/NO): NO